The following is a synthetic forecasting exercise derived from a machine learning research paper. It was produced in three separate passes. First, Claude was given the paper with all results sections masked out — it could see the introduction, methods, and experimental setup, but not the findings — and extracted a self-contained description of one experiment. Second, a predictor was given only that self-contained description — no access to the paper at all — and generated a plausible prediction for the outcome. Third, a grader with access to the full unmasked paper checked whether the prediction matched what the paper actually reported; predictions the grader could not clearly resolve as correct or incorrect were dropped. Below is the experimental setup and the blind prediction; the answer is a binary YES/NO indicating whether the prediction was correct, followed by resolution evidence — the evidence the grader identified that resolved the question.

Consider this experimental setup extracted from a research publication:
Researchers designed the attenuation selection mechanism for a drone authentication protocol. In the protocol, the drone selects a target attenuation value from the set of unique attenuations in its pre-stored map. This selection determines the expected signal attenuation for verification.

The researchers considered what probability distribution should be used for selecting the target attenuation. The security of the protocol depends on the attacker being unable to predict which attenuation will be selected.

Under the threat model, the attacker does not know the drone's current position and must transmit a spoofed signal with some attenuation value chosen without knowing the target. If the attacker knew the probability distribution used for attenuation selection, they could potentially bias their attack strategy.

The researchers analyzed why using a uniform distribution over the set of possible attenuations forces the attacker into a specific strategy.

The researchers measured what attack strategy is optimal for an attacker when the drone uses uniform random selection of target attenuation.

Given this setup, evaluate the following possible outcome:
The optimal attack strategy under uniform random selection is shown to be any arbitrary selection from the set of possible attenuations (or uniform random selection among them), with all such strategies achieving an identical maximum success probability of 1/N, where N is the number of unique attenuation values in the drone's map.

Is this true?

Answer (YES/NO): NO